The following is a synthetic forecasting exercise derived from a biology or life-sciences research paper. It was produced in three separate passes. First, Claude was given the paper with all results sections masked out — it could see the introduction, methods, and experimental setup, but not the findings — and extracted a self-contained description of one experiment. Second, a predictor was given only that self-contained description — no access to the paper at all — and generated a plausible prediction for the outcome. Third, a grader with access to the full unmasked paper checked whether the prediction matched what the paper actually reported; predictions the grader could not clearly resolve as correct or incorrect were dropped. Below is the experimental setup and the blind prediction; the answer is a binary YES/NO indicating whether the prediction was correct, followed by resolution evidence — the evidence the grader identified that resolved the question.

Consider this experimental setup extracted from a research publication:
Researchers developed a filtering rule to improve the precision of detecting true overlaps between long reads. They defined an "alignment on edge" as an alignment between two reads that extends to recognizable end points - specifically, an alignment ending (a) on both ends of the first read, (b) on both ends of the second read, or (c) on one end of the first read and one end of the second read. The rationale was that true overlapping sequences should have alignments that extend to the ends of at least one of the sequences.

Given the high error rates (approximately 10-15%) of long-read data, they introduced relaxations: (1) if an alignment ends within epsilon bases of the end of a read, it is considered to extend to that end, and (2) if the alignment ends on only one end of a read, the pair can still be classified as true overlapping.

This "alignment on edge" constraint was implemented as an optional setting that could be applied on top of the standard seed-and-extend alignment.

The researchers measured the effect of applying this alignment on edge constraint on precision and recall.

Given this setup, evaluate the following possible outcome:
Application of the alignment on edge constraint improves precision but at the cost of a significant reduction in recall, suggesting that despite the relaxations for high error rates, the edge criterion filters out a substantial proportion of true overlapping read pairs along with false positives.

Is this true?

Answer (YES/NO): NO